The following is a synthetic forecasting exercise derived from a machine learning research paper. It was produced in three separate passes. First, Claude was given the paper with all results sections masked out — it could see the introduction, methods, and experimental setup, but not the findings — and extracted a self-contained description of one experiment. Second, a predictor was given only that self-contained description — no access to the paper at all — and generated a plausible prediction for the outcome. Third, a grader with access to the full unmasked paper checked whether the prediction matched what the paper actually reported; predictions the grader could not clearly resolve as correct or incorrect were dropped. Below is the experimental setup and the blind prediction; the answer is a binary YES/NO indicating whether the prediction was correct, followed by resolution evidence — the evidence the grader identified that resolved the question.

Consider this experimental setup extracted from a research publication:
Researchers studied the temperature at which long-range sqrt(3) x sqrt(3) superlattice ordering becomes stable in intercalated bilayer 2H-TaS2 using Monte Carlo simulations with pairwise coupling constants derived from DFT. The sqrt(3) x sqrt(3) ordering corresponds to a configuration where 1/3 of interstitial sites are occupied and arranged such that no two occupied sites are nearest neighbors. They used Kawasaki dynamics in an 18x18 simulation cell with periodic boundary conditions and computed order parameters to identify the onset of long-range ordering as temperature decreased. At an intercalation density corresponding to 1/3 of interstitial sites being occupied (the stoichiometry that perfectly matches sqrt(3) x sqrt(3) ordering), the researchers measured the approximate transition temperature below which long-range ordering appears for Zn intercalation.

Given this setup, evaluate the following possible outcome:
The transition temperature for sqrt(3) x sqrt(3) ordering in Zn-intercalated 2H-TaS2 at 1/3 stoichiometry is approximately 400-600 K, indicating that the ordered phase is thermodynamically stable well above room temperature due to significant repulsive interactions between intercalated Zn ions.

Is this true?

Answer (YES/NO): NO